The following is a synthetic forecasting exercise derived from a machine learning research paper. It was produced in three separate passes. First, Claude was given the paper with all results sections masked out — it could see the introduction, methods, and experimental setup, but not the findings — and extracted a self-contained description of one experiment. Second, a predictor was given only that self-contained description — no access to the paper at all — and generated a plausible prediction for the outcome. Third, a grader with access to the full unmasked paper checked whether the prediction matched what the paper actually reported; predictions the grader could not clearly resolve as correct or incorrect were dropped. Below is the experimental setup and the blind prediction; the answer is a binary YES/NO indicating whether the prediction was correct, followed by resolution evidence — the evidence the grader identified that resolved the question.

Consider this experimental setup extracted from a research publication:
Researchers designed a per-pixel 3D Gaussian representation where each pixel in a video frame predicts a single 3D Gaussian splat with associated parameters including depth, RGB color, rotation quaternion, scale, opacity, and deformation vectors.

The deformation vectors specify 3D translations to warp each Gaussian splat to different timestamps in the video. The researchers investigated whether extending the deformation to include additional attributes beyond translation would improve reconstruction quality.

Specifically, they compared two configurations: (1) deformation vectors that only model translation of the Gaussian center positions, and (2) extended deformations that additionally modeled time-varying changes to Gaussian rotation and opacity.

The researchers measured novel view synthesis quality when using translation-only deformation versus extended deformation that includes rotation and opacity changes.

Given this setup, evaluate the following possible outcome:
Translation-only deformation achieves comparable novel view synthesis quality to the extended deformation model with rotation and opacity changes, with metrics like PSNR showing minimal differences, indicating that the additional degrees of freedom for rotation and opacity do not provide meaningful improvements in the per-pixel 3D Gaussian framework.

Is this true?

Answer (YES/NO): YES